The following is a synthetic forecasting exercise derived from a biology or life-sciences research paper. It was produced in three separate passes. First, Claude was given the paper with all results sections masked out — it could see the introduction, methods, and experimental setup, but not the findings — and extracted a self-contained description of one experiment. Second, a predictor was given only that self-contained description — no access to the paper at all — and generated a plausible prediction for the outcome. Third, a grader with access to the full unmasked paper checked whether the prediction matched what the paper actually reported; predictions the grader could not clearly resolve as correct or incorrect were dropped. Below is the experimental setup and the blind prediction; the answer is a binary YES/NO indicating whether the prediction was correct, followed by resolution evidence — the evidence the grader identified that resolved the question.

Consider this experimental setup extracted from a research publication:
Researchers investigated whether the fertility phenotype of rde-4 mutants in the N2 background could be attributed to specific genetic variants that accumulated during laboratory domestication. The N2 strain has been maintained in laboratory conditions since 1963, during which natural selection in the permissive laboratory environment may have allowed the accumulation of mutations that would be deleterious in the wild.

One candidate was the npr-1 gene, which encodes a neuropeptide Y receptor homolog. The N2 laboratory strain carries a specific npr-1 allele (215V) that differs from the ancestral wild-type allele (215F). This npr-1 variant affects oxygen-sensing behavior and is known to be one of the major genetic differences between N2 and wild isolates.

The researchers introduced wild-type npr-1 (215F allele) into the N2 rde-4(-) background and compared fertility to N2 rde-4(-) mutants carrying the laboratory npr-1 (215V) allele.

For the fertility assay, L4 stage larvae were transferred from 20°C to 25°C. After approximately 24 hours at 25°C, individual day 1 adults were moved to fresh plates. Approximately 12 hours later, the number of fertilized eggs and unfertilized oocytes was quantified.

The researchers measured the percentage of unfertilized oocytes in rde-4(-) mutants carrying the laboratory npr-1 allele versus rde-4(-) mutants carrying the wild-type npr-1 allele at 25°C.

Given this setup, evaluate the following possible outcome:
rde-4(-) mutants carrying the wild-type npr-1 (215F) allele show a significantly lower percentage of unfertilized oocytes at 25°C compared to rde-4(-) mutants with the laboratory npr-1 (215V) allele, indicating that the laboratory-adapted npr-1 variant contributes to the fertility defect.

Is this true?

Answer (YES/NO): NO